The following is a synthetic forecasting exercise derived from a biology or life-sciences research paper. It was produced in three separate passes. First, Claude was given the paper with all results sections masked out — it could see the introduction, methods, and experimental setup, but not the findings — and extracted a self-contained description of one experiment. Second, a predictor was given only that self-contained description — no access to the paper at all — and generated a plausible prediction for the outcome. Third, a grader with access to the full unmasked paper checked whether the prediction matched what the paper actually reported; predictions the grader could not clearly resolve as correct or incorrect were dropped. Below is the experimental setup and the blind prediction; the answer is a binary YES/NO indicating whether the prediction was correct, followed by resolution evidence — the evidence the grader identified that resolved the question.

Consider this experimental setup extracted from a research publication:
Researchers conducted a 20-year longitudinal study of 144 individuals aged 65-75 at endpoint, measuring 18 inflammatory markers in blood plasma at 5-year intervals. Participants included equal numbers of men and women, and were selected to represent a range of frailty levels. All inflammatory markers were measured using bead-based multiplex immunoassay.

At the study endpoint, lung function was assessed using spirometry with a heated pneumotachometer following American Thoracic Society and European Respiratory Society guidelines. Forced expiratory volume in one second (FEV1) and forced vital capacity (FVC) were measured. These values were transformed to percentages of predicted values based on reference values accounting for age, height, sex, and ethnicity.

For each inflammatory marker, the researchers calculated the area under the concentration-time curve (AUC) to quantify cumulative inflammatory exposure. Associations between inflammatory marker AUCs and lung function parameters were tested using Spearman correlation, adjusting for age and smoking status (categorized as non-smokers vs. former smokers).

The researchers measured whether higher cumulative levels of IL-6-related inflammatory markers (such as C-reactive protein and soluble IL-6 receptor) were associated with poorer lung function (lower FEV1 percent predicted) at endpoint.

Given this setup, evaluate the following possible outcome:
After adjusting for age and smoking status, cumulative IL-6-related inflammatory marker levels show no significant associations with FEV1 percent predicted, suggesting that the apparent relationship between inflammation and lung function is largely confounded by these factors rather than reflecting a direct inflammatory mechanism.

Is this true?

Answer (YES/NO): NO